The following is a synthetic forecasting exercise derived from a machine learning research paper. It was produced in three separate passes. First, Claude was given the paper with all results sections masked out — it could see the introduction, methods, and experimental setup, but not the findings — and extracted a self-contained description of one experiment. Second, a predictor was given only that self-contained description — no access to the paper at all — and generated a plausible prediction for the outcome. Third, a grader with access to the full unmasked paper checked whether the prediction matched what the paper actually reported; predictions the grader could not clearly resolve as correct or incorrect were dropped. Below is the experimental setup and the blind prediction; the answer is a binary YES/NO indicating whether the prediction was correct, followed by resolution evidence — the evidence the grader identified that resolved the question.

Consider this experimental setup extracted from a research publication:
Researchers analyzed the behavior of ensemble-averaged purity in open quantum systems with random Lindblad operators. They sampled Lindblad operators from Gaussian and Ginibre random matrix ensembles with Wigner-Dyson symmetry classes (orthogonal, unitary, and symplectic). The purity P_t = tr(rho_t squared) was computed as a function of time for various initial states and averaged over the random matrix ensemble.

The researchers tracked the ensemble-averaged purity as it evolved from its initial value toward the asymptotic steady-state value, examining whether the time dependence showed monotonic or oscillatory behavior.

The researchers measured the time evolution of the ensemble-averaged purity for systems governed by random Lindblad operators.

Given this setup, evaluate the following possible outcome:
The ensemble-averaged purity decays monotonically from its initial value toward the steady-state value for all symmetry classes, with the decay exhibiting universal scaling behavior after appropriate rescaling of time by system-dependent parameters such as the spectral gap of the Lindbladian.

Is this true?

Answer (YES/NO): NO